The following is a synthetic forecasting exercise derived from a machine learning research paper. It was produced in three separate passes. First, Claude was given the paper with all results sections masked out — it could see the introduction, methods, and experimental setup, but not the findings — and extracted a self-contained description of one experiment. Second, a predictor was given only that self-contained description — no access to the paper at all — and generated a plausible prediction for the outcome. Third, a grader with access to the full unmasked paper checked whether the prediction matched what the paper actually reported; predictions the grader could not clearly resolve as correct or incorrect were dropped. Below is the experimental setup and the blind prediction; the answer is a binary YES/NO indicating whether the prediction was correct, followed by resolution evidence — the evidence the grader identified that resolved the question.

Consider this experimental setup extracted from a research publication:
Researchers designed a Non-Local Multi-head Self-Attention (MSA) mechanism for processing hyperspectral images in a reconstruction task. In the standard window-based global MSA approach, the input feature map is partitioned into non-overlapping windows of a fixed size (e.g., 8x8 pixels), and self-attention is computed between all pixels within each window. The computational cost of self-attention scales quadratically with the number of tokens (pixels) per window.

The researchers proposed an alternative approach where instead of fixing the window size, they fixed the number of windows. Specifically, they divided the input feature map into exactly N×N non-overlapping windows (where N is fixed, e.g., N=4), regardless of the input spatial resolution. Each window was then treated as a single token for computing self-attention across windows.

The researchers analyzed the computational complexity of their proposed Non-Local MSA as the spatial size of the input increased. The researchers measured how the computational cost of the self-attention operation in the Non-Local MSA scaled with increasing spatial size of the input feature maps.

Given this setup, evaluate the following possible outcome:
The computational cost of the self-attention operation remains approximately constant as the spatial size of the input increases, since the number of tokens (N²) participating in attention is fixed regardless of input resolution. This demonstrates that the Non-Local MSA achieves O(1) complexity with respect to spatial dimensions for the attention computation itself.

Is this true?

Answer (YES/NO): NO